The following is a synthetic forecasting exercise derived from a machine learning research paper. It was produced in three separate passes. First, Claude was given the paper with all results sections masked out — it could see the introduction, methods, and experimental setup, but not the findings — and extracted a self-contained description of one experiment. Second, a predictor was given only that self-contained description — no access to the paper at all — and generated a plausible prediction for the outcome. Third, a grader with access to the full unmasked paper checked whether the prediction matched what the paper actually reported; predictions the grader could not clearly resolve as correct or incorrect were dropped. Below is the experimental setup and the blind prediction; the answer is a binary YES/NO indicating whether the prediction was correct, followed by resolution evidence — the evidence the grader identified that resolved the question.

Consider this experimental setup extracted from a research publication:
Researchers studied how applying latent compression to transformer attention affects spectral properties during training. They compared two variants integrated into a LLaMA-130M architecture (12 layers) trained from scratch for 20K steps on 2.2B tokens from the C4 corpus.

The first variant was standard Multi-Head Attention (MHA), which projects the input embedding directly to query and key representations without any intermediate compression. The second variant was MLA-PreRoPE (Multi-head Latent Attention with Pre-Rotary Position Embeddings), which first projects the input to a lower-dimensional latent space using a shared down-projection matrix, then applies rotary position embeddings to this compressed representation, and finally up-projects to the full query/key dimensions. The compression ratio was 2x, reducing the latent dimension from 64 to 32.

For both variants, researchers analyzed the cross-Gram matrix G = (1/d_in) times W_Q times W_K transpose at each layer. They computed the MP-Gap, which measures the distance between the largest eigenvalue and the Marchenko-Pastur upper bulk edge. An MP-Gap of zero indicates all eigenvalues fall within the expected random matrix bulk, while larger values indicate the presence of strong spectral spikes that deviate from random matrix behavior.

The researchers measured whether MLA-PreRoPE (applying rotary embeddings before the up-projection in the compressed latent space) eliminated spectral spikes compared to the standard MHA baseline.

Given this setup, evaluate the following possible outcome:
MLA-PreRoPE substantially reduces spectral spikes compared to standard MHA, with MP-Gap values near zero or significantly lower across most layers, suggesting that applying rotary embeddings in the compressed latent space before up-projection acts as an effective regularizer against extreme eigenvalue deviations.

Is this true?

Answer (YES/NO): NO